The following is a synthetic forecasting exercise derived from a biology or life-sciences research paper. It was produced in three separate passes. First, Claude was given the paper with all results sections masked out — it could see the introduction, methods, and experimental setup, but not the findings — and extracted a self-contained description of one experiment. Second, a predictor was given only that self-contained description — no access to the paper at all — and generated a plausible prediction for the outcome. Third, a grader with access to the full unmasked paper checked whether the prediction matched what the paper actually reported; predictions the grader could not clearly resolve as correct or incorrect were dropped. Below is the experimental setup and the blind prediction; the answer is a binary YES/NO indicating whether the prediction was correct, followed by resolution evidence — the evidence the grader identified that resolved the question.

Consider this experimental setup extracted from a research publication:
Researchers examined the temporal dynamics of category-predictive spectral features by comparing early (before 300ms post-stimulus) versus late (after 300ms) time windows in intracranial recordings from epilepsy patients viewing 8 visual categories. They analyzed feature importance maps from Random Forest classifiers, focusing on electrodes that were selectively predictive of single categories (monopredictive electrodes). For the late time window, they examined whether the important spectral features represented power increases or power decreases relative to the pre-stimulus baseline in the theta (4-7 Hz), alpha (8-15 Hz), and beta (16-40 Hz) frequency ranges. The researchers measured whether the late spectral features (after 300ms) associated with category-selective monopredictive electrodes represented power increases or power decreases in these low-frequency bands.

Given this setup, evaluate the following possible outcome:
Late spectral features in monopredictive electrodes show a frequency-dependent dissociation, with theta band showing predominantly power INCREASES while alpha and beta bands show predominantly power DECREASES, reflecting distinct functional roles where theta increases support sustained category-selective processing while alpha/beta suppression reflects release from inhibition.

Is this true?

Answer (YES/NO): NO